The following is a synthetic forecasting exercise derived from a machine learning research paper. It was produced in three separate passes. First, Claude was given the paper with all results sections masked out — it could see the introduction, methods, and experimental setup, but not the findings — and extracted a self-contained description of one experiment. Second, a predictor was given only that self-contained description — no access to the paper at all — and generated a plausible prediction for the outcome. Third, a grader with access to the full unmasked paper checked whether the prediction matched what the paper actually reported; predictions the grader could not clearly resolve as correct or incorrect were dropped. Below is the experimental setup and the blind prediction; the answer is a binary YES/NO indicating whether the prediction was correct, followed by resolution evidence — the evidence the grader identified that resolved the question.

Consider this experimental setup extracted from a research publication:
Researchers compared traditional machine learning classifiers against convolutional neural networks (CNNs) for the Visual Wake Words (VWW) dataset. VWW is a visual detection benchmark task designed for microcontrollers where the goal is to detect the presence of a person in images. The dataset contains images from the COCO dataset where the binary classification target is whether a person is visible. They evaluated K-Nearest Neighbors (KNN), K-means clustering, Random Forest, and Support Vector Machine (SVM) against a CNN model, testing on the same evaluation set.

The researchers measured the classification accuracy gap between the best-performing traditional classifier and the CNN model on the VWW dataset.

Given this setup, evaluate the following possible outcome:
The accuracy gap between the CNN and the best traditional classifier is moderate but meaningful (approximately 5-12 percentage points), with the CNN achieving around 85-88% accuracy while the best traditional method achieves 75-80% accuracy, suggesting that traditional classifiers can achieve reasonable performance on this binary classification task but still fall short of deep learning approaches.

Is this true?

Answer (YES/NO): NO